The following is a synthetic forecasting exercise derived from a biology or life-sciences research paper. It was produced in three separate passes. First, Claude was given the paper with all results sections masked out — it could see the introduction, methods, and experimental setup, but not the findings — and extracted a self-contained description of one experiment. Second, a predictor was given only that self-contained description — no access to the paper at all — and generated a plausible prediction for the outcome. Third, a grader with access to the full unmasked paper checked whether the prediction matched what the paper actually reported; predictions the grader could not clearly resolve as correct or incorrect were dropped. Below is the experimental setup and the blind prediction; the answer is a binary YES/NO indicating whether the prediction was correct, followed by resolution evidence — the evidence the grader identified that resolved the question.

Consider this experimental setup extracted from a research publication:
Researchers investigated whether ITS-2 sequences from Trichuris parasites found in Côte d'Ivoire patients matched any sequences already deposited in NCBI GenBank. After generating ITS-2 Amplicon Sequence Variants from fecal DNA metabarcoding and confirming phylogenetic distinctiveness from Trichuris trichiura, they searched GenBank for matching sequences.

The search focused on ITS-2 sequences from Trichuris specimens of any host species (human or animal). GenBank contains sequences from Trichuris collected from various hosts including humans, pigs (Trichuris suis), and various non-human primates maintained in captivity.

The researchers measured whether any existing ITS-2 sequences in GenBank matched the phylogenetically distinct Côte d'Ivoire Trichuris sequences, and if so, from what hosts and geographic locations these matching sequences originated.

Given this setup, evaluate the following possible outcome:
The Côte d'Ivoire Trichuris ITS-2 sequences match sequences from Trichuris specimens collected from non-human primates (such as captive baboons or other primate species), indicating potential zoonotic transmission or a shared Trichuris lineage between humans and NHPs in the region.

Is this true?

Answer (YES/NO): YES